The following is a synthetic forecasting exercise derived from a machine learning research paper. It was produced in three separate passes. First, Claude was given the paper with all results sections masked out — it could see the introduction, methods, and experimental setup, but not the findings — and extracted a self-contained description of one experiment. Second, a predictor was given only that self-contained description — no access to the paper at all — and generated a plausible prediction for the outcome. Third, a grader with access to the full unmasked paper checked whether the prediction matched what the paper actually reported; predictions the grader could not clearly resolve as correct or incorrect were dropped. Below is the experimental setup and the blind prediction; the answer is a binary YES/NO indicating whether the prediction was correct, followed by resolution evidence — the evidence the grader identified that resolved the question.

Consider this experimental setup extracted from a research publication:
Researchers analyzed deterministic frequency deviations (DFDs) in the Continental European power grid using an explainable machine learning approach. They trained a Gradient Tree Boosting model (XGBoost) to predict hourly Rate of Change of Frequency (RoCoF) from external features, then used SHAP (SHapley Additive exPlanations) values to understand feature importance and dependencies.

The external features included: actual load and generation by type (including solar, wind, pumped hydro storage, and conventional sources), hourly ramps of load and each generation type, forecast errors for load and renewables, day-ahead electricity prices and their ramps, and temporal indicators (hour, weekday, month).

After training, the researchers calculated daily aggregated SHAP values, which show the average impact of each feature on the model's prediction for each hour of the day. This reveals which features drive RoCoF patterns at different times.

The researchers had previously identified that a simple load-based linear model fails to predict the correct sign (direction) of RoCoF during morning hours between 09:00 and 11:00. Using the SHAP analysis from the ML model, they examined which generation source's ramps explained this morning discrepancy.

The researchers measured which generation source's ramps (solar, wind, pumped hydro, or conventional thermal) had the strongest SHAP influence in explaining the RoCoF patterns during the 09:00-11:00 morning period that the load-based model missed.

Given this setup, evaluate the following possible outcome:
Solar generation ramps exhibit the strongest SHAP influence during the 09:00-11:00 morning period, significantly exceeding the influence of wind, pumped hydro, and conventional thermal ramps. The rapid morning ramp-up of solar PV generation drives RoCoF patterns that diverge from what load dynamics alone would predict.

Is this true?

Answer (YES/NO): NO